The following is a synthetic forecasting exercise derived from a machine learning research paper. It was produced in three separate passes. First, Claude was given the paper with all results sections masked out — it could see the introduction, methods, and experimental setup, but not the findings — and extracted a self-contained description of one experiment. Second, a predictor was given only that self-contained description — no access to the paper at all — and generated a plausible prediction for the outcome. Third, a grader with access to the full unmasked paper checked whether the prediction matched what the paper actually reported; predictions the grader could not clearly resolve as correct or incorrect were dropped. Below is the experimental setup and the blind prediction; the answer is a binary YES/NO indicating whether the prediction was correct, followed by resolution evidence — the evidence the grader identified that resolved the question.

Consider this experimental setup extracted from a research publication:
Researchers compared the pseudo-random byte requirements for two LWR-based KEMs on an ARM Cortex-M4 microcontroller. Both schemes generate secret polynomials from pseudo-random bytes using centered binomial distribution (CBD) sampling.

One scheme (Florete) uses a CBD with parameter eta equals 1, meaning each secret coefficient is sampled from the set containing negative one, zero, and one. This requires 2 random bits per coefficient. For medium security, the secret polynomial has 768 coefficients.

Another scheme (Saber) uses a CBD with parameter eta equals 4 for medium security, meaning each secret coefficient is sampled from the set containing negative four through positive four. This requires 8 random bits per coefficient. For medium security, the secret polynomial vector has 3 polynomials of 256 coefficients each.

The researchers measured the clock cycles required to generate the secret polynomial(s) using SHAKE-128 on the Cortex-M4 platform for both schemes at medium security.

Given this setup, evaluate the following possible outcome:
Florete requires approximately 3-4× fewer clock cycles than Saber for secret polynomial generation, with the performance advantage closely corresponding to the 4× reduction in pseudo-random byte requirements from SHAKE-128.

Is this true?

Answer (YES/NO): NO